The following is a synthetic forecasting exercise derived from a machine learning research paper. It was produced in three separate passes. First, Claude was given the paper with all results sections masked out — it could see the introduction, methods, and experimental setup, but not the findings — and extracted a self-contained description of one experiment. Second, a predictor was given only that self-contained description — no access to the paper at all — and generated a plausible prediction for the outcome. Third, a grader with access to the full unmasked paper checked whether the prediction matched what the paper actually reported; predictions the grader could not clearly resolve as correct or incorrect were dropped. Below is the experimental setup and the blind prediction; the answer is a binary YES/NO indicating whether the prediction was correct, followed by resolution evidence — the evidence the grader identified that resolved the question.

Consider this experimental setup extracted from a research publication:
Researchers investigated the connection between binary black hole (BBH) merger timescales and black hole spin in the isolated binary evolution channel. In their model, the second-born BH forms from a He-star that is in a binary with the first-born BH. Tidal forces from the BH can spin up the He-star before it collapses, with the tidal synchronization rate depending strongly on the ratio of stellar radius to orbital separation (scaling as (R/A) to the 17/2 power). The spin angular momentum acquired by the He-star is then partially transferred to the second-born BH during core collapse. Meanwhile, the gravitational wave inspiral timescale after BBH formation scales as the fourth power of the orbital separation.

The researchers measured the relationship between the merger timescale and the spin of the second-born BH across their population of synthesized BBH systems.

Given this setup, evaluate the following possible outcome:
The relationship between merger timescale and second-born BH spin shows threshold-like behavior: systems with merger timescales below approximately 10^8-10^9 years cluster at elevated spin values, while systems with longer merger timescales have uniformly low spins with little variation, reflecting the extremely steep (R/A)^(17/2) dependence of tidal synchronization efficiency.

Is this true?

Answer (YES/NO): NO